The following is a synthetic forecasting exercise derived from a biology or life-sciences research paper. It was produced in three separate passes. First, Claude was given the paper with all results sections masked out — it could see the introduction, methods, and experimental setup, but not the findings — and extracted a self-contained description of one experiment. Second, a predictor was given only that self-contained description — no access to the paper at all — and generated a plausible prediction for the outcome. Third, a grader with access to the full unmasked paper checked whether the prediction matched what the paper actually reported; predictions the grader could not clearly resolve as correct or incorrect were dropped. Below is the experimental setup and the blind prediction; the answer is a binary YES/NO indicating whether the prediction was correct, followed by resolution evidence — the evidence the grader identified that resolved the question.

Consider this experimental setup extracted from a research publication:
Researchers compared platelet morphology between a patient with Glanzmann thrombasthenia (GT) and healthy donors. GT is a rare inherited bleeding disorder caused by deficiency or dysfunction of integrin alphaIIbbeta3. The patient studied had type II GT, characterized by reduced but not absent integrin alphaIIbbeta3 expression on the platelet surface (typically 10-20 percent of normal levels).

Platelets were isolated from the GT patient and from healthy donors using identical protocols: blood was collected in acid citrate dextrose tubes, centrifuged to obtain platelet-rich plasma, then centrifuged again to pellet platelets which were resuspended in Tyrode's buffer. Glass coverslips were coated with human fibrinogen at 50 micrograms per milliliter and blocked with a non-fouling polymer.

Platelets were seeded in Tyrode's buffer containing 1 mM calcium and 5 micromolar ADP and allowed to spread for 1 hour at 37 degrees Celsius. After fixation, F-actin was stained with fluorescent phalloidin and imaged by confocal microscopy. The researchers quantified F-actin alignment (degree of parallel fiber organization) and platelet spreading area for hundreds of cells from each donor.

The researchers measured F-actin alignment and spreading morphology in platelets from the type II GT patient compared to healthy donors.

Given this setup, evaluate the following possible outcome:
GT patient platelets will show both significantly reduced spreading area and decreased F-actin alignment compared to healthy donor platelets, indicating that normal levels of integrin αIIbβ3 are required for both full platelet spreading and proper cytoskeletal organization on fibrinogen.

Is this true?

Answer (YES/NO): NO